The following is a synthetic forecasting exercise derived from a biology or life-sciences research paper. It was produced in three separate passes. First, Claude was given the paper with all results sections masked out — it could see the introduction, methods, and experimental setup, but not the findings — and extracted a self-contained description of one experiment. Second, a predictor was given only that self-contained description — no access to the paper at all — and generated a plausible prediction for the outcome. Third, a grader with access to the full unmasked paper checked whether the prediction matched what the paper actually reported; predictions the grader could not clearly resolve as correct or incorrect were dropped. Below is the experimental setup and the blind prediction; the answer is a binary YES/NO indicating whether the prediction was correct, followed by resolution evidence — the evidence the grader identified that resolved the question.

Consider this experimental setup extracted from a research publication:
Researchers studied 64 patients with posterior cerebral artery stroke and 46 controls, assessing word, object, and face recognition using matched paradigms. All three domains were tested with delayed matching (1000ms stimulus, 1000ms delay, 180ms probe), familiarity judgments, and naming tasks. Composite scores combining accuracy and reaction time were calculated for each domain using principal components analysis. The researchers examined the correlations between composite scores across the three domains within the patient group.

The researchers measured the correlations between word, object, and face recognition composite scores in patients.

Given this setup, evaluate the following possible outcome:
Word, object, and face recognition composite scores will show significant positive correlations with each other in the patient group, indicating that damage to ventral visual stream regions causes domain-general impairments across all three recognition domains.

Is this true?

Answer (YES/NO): YES